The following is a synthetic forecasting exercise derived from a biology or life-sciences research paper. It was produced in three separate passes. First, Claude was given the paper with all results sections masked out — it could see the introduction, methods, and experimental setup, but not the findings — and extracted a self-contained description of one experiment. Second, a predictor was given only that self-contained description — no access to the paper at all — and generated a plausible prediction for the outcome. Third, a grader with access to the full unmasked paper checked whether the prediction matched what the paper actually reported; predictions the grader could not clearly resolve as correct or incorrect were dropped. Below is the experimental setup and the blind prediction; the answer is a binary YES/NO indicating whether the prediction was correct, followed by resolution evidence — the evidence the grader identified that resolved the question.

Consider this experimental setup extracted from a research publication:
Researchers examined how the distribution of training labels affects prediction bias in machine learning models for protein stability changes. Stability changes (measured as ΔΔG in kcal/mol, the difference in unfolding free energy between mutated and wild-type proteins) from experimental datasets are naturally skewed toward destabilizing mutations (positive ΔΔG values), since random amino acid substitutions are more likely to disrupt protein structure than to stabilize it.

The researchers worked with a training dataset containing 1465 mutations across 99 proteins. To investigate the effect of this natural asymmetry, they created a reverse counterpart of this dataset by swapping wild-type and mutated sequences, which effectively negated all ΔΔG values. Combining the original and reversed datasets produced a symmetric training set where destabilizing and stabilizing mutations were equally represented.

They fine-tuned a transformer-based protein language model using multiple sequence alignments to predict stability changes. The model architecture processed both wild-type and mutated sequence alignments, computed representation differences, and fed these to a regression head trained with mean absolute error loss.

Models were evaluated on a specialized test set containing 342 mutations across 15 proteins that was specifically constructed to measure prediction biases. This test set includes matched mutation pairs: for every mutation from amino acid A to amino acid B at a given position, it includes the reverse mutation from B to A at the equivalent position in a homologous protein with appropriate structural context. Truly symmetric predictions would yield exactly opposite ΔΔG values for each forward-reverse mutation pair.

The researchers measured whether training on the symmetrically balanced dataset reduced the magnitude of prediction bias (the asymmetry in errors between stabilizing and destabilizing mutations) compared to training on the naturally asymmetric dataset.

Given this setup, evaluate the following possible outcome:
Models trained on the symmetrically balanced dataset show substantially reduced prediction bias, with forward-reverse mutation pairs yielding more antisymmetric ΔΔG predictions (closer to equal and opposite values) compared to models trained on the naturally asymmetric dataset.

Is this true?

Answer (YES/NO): NO